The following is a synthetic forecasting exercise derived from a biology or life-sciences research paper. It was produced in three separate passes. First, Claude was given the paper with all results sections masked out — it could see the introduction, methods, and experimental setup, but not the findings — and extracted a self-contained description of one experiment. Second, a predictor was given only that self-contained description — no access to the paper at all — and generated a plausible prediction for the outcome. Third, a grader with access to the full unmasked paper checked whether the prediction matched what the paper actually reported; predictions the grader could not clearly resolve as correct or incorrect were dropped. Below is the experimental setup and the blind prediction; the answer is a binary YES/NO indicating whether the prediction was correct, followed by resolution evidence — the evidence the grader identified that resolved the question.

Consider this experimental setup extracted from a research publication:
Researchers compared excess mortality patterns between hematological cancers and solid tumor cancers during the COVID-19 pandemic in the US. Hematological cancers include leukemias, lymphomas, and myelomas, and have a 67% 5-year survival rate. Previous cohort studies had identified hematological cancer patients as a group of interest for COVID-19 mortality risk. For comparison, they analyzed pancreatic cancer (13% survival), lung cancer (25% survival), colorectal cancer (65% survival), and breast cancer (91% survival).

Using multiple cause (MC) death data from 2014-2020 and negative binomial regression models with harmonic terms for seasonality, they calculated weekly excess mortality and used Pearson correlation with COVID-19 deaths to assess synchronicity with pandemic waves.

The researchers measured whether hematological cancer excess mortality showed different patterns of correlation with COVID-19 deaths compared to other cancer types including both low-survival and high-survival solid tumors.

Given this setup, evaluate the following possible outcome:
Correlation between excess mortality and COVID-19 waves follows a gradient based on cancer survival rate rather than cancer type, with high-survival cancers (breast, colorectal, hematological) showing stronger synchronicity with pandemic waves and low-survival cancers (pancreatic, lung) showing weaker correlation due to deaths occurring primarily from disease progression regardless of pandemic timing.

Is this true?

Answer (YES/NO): NO